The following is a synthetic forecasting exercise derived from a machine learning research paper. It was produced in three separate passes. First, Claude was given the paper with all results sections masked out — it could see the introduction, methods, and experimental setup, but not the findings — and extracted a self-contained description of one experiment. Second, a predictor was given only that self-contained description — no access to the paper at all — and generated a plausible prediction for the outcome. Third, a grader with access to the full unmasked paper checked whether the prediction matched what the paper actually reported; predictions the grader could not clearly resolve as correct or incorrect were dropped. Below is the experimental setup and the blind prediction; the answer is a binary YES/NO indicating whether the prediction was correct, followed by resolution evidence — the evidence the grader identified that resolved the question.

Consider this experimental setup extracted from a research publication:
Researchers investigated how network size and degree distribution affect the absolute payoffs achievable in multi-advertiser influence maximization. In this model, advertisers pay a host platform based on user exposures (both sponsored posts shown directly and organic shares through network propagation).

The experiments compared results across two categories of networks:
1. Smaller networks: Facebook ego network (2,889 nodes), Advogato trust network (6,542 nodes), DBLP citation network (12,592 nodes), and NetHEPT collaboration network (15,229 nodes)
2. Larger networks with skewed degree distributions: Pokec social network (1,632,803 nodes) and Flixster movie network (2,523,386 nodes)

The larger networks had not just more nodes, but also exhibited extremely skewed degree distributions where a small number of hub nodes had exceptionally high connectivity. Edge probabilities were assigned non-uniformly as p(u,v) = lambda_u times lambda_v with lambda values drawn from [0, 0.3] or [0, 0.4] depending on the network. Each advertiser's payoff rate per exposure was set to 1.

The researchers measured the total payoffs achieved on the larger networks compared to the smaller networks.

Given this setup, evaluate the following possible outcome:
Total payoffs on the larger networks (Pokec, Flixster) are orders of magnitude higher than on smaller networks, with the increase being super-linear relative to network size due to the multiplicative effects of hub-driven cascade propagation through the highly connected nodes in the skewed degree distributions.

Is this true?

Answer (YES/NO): NO